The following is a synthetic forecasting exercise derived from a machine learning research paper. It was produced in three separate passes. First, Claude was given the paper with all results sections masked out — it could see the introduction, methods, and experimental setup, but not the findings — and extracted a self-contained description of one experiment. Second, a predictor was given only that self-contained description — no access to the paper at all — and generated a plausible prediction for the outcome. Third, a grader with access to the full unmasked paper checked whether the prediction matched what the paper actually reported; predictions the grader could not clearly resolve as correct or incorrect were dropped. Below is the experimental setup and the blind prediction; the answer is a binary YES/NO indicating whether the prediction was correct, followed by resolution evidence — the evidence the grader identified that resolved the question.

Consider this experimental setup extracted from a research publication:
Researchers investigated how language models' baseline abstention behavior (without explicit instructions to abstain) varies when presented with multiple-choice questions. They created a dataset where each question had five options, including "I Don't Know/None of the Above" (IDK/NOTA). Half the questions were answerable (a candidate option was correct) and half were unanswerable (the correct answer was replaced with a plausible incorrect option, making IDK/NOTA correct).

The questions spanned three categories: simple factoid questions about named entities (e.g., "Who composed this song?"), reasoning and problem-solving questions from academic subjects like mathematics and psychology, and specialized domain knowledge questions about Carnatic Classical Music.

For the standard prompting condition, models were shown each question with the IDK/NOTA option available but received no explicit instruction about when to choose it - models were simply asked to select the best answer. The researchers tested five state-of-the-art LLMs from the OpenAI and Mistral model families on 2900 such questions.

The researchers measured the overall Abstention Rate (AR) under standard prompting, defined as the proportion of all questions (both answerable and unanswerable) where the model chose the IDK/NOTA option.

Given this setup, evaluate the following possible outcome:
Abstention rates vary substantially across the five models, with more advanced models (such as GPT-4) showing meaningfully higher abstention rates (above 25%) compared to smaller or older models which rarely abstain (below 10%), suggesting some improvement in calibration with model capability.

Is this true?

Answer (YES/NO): NO